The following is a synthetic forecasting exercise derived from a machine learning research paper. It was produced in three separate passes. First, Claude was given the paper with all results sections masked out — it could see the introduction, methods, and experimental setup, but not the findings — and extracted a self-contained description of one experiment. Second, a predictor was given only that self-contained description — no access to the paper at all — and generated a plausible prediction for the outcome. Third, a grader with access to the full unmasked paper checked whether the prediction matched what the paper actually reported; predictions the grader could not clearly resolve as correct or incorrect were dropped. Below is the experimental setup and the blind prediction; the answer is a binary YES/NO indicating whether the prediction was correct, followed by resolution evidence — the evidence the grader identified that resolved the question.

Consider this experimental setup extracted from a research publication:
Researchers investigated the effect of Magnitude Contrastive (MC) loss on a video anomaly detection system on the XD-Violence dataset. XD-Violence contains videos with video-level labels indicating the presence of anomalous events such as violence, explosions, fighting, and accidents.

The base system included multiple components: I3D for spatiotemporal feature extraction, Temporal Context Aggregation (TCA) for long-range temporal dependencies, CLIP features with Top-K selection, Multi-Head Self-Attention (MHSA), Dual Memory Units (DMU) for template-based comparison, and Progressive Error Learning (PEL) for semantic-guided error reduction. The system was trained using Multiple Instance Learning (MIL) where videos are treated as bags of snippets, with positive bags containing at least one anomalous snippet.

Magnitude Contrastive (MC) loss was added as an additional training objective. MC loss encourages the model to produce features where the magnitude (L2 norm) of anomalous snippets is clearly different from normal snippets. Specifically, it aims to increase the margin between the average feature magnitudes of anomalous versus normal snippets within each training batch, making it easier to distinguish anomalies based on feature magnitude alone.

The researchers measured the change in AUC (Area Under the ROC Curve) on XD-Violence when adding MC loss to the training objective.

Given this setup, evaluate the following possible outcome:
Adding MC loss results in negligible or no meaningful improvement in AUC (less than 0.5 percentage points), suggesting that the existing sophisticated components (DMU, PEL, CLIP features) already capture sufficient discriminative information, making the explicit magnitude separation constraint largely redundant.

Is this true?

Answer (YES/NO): NO